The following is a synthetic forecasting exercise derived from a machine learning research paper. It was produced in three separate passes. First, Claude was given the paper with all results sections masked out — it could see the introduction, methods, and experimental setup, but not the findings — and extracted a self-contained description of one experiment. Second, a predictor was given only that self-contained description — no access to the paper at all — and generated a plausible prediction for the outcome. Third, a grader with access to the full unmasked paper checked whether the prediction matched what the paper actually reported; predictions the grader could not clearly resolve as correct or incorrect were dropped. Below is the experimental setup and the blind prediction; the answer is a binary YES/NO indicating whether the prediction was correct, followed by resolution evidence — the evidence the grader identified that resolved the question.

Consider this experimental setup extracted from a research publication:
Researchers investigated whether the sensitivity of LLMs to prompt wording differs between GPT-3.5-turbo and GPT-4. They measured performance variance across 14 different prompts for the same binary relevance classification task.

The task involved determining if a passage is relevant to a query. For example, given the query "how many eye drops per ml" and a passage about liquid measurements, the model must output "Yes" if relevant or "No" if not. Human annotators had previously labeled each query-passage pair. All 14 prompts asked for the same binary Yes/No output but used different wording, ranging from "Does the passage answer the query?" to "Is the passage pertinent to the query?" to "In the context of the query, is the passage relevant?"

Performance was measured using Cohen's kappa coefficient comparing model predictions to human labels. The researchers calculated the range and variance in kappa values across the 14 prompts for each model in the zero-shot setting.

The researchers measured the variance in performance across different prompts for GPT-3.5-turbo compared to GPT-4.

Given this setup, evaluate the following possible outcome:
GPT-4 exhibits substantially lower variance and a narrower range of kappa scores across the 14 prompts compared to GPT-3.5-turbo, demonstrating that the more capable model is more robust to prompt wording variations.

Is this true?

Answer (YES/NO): NO